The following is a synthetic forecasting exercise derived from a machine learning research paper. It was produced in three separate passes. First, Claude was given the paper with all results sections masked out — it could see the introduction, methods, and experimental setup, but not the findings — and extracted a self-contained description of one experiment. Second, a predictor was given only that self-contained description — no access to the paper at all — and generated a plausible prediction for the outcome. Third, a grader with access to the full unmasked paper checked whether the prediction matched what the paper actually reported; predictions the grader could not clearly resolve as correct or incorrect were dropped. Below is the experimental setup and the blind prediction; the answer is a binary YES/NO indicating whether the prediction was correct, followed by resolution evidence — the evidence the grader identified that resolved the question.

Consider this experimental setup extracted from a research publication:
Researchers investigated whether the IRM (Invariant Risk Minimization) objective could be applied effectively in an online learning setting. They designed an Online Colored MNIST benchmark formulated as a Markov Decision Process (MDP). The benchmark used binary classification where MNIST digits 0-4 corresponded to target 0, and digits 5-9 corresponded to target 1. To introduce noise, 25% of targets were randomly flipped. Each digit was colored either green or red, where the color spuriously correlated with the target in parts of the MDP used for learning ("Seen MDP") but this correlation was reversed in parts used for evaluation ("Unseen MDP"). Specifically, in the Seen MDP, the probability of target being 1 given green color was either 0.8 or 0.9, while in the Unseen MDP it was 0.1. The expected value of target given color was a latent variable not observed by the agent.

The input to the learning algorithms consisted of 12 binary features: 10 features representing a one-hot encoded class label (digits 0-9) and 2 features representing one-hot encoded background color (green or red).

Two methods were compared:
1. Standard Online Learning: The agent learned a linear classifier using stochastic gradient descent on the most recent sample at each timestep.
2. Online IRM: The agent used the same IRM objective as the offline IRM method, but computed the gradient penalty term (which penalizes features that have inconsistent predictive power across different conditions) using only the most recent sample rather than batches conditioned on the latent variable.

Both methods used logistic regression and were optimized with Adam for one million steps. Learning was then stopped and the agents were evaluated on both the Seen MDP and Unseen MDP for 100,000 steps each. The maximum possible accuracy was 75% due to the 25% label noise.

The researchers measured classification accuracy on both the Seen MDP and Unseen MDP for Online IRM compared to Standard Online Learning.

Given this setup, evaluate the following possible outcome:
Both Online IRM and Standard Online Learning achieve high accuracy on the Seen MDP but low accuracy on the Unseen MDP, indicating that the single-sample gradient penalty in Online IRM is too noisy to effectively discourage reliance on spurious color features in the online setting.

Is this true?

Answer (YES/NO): YES